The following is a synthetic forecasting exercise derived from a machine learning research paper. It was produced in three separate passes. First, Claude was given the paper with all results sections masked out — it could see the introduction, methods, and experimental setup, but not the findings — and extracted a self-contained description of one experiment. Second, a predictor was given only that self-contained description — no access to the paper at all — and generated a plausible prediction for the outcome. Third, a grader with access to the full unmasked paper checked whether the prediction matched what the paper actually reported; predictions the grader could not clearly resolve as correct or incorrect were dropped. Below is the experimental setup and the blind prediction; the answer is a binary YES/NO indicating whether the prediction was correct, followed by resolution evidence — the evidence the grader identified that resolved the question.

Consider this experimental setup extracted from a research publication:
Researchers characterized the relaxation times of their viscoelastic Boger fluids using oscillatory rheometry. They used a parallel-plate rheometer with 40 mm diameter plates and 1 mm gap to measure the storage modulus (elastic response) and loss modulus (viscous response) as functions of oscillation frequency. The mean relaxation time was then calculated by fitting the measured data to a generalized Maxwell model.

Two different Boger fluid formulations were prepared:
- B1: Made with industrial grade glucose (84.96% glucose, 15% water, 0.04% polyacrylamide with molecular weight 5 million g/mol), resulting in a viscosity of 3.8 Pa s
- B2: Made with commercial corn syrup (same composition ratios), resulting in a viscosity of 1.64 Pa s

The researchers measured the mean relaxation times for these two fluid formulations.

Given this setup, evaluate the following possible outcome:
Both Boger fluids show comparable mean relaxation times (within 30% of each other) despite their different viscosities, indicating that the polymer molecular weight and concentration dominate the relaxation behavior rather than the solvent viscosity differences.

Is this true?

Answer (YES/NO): NO